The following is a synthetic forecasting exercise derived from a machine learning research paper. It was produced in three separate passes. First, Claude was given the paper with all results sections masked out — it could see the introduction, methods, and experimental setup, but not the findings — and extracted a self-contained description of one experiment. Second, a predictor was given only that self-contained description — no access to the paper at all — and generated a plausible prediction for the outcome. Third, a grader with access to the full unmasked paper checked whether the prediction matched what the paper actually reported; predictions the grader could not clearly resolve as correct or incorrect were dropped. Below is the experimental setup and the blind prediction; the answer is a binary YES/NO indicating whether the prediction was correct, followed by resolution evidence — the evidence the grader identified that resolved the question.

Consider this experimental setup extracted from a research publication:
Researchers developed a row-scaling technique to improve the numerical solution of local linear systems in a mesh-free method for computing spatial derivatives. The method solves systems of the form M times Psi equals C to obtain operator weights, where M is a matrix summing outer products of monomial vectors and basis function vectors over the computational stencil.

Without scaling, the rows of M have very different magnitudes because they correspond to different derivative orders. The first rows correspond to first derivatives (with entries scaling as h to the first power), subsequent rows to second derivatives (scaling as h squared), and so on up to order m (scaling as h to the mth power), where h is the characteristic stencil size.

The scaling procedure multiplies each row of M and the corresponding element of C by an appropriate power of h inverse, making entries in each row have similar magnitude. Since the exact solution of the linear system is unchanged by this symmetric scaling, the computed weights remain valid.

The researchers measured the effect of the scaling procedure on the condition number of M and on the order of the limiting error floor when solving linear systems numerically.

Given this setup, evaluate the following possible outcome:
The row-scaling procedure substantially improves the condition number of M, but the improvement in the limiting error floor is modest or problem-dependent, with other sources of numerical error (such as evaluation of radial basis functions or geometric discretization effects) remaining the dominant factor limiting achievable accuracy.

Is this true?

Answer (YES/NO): NO